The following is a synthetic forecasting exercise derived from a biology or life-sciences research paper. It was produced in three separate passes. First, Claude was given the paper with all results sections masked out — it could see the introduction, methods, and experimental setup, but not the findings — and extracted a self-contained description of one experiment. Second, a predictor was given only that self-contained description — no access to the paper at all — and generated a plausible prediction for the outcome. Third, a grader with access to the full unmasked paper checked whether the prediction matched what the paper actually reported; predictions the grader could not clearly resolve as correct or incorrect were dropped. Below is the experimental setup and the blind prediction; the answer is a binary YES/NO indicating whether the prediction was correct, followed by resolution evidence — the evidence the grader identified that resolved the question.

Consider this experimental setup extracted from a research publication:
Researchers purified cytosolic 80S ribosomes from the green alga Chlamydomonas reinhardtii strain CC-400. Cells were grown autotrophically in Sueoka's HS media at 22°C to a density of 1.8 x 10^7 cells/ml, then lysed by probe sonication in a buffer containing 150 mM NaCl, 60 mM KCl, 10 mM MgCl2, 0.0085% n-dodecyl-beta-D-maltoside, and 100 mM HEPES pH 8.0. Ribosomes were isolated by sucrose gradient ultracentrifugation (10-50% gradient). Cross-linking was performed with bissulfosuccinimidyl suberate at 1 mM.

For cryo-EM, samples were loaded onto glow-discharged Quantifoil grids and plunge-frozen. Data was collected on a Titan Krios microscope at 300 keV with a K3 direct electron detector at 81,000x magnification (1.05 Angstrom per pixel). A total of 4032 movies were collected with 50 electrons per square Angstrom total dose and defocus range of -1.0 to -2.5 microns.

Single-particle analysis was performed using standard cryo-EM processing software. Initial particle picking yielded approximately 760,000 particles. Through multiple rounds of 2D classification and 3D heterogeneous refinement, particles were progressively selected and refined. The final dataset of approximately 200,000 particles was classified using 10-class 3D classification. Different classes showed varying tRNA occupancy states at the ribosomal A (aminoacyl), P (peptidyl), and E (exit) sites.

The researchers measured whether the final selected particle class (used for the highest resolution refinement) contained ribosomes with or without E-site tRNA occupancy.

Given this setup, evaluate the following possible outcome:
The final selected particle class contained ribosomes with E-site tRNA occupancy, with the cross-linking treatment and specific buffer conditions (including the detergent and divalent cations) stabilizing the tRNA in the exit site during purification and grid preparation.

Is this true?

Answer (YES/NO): NO